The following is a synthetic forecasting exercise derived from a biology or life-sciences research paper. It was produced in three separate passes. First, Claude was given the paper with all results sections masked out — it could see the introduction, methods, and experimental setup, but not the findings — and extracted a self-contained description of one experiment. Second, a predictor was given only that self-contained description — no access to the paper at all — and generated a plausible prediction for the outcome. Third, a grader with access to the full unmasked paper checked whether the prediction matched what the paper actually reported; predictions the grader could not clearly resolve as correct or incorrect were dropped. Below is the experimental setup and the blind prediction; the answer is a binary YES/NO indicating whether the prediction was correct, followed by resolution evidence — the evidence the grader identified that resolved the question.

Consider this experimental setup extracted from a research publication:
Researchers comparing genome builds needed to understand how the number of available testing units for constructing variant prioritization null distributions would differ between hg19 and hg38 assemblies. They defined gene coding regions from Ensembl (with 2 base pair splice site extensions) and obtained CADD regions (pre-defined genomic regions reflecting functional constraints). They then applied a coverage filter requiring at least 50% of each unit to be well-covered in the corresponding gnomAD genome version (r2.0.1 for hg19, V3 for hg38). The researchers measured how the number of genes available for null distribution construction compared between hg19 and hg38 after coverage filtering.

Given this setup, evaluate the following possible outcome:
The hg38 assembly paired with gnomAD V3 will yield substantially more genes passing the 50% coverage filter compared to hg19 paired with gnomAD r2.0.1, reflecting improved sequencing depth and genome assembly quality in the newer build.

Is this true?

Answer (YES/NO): NO